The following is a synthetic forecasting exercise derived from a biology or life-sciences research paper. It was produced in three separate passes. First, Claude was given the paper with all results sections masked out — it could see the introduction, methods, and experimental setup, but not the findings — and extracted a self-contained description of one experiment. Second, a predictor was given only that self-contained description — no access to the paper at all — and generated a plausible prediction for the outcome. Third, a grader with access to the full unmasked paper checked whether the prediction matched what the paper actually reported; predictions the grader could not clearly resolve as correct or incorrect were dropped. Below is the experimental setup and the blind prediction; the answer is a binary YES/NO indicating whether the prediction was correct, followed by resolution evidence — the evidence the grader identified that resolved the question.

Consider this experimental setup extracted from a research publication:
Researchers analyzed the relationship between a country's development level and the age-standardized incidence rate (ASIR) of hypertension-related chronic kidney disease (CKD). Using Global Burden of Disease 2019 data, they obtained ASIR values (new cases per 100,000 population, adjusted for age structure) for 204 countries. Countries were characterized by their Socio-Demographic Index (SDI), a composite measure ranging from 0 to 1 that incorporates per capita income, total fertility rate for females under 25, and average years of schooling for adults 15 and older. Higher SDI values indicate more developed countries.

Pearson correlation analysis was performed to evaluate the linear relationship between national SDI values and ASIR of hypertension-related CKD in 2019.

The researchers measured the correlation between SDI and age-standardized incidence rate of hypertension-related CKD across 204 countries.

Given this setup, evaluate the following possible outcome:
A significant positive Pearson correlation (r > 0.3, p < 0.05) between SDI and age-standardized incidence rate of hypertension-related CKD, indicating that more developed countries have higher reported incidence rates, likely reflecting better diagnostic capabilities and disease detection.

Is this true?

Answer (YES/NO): YES